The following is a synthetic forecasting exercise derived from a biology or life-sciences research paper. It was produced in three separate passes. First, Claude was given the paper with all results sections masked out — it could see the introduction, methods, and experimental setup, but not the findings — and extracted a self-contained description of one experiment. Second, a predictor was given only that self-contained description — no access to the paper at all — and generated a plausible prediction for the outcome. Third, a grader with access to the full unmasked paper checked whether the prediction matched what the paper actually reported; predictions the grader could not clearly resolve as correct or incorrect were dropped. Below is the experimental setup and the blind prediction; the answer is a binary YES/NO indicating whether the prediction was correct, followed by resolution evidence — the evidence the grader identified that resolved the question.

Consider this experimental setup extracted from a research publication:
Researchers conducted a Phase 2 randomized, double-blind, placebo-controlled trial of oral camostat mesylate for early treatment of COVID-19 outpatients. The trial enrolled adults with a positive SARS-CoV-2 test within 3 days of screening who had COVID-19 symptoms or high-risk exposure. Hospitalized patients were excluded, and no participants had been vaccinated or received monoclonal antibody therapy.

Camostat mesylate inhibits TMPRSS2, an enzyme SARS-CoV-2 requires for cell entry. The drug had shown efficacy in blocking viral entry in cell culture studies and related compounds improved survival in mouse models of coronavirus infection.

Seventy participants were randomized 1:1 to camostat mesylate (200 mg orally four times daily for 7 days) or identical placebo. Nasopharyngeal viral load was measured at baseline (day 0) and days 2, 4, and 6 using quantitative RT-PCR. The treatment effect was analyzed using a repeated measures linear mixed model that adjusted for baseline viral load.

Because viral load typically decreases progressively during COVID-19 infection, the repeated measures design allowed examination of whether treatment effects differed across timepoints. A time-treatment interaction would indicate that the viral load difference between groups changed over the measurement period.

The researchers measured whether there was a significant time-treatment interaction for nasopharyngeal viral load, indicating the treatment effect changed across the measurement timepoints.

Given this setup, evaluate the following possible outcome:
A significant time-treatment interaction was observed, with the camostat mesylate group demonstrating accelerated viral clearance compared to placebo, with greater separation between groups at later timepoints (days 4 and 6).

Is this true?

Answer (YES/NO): NO